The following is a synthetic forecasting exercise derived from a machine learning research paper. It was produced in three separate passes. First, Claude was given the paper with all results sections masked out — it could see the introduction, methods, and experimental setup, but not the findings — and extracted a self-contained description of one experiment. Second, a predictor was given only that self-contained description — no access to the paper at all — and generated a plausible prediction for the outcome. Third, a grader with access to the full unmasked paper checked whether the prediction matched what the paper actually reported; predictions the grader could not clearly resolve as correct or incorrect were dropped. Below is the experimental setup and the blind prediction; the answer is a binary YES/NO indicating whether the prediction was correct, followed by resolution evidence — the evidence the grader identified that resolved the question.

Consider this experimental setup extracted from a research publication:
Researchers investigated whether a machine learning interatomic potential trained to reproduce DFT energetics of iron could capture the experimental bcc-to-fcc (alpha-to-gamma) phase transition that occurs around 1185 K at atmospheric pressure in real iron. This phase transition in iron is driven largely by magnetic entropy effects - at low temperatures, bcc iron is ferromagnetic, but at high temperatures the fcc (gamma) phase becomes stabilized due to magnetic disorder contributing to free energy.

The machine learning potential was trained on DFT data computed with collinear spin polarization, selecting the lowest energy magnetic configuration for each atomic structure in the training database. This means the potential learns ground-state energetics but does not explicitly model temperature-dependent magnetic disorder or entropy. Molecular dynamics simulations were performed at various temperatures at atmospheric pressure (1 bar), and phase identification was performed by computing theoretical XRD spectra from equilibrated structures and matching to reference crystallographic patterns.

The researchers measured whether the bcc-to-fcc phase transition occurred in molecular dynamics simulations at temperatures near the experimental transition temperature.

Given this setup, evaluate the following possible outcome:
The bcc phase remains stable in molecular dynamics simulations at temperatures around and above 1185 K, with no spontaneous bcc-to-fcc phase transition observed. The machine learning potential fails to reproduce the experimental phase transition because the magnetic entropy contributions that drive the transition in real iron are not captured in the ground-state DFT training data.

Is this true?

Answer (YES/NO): YES